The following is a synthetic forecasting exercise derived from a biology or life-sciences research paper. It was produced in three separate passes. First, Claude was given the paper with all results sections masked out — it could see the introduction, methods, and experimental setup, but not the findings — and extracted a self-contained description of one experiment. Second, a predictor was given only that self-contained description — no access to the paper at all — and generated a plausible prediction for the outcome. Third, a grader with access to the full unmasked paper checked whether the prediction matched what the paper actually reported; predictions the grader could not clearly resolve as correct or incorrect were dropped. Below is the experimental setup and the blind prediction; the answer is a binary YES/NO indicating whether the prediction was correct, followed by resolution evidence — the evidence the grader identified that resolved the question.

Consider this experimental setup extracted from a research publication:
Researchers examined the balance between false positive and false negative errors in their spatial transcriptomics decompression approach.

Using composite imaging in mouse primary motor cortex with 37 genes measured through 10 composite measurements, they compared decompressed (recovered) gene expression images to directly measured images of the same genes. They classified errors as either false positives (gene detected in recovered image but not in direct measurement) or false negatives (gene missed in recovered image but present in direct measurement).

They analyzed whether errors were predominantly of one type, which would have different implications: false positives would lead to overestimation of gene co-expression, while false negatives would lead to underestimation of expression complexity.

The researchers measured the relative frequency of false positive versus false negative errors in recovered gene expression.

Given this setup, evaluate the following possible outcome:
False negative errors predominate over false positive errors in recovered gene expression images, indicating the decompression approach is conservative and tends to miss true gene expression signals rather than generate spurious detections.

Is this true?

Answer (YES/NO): NO